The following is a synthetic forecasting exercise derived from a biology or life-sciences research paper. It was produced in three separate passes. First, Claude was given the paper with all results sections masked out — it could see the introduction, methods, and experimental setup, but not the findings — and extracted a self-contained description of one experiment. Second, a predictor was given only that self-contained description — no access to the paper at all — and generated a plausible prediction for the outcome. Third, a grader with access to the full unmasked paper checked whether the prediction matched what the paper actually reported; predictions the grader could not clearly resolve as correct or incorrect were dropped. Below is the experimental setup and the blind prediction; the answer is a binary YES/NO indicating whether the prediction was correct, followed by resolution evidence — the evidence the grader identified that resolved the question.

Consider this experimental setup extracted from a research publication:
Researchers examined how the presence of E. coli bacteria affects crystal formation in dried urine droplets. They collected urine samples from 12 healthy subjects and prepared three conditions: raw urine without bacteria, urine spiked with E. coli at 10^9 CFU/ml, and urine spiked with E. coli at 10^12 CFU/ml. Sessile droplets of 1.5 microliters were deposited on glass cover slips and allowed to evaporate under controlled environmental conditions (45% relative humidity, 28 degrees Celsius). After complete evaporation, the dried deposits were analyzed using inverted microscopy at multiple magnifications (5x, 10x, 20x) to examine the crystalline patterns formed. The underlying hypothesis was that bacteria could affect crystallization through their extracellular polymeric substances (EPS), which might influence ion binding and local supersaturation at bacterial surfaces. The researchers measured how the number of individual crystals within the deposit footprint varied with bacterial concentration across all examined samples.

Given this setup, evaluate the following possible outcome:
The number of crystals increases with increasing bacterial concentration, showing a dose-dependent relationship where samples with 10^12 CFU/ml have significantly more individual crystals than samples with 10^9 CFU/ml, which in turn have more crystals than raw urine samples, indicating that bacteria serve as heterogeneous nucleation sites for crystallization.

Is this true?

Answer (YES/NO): YES